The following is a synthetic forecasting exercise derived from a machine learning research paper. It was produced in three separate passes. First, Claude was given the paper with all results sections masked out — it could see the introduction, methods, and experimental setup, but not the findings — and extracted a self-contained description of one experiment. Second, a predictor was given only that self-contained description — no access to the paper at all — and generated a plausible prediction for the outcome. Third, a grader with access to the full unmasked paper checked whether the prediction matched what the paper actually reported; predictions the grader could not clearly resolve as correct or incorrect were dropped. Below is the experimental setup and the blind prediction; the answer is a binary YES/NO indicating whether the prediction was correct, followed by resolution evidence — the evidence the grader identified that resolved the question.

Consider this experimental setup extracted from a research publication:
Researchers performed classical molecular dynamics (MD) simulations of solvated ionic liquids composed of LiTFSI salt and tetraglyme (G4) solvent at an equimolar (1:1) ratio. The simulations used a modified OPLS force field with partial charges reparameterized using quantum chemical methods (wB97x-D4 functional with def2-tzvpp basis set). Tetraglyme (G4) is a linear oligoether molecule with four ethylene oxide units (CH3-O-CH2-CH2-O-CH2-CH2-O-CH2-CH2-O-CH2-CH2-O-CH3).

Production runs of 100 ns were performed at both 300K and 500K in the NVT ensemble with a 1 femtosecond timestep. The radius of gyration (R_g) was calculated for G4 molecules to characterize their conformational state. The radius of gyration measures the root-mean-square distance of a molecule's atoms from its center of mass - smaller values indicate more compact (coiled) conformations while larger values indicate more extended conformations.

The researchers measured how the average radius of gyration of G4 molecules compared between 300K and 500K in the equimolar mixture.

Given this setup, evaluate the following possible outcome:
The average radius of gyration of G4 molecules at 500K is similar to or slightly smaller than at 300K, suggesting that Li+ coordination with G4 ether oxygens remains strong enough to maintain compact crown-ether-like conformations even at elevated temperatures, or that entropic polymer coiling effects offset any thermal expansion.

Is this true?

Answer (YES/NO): NO